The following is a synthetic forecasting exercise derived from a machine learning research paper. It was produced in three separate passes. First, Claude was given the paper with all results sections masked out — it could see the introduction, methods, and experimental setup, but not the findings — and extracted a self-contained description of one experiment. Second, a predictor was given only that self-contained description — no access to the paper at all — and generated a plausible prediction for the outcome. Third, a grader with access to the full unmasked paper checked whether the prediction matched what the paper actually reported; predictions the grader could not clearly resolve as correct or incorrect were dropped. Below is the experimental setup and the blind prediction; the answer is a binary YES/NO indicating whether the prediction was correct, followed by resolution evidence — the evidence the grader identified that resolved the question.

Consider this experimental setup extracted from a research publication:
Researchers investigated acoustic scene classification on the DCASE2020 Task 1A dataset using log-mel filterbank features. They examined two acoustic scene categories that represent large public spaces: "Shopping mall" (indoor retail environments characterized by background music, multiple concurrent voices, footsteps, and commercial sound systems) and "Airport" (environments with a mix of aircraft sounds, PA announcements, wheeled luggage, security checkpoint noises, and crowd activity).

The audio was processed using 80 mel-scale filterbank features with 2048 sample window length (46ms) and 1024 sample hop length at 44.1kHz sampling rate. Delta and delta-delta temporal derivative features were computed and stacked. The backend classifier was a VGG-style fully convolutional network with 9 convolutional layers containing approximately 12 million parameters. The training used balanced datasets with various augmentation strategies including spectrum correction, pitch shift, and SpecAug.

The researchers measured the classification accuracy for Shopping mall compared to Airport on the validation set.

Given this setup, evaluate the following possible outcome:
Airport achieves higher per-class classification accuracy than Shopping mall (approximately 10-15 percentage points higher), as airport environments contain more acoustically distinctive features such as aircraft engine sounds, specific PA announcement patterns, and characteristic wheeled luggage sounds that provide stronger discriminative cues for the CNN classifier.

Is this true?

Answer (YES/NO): NO